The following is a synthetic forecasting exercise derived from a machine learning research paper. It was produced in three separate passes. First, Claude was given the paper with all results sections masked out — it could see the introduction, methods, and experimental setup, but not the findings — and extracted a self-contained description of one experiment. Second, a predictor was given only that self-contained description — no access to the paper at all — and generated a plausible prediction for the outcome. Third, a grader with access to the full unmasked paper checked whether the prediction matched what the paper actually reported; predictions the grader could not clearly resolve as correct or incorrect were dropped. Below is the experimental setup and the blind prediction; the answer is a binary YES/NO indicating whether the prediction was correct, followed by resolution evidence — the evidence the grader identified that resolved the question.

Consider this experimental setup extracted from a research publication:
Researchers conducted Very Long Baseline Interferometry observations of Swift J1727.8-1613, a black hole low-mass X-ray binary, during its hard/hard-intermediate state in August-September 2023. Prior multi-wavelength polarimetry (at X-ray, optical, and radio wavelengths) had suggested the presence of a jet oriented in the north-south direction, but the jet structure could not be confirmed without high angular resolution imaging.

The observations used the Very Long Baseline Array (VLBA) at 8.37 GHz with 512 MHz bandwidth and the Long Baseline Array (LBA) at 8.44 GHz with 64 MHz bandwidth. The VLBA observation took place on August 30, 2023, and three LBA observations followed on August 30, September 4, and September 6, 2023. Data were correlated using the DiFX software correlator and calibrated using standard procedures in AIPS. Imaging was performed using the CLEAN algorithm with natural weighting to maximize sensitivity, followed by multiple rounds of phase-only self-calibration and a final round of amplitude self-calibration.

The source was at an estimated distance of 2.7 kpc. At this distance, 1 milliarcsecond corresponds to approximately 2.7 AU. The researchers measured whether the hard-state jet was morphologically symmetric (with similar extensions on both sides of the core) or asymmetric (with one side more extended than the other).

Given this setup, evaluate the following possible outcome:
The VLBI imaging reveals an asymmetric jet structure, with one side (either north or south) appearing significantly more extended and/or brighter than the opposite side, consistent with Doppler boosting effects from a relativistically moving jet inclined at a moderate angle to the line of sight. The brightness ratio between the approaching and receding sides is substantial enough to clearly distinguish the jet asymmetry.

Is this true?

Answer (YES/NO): YES